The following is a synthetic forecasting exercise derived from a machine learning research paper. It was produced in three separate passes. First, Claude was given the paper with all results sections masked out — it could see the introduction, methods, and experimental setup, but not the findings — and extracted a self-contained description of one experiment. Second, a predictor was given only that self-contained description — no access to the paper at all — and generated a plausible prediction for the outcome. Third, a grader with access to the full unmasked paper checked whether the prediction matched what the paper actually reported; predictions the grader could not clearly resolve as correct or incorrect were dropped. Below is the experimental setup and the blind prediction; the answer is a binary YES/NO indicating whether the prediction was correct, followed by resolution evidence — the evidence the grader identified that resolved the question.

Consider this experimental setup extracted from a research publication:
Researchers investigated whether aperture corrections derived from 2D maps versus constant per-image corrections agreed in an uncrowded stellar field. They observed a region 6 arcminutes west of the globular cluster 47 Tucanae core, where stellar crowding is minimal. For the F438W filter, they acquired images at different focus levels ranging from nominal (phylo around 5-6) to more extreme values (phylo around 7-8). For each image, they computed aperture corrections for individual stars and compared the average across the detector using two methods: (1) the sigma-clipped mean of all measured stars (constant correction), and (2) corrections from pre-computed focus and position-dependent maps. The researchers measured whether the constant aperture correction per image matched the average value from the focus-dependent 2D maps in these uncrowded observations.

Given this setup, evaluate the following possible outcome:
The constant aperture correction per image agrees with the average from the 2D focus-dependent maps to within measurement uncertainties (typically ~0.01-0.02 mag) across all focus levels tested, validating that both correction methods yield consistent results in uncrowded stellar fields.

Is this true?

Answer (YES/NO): YES